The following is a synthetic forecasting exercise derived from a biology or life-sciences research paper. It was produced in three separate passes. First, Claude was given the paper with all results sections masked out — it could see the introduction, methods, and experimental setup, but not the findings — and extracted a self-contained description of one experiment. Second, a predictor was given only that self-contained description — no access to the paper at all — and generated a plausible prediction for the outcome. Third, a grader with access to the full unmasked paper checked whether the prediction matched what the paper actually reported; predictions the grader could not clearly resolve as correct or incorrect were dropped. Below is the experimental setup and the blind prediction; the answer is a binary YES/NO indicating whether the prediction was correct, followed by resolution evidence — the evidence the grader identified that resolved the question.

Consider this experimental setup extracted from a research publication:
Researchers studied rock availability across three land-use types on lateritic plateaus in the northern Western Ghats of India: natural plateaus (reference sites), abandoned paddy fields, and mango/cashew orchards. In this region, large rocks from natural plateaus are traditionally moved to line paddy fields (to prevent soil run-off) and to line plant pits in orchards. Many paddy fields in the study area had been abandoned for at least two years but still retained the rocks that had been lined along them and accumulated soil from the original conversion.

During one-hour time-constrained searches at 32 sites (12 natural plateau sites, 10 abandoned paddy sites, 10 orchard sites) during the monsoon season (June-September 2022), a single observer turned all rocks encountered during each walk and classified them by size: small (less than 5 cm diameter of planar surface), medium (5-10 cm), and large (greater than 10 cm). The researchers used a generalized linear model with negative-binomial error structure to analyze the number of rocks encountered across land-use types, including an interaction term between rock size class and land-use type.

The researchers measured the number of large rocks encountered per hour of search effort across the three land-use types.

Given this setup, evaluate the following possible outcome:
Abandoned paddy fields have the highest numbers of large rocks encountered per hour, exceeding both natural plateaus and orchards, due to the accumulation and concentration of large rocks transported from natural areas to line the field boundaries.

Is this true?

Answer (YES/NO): YES